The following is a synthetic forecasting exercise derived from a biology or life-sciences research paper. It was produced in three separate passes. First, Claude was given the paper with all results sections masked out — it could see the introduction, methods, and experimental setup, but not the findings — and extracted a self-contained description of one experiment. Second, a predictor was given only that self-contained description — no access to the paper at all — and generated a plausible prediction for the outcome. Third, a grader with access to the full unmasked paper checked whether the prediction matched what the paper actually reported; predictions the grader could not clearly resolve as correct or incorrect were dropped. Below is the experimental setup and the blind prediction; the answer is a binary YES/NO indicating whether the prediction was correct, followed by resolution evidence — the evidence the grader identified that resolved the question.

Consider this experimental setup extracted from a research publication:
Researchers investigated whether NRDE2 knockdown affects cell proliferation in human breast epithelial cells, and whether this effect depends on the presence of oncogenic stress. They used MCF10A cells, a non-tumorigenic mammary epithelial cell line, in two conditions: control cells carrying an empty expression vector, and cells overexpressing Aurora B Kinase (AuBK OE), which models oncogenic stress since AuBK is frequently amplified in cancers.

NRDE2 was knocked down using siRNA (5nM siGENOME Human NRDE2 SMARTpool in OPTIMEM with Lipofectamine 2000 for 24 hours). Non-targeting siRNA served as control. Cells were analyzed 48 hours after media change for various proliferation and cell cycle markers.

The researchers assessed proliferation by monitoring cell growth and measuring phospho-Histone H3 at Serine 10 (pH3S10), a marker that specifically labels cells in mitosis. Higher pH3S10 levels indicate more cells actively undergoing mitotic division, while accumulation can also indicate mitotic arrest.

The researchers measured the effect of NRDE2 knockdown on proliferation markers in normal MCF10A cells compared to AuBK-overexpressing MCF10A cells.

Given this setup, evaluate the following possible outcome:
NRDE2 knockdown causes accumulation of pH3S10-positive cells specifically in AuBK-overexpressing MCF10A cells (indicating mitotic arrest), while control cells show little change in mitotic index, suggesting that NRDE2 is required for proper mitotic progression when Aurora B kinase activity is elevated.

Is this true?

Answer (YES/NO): NO